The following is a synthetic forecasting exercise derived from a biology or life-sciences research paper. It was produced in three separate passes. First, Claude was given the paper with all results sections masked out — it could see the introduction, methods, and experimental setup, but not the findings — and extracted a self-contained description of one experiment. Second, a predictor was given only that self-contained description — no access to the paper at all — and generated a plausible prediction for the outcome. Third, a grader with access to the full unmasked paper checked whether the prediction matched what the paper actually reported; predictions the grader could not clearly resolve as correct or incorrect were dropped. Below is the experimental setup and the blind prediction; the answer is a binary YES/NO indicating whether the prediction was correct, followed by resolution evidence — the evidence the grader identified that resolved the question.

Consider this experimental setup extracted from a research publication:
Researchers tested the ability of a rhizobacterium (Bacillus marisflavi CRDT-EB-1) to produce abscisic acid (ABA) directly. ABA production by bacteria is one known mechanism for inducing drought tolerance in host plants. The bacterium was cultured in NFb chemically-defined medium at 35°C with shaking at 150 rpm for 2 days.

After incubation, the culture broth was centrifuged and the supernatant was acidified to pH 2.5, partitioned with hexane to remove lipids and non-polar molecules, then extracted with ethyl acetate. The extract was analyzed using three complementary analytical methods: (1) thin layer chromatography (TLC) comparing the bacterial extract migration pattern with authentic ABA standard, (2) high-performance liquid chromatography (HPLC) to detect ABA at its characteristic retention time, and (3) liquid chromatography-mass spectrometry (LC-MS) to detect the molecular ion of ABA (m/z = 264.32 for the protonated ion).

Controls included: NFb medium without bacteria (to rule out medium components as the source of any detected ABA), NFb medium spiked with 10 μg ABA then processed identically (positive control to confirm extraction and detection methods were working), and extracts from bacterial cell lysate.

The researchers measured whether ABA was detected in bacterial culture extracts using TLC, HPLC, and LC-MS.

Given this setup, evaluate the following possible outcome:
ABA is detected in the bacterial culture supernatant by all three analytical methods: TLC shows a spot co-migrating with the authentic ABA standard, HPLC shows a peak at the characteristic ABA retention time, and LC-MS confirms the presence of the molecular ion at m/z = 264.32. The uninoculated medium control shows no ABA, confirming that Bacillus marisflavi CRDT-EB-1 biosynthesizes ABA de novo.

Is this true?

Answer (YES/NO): NO